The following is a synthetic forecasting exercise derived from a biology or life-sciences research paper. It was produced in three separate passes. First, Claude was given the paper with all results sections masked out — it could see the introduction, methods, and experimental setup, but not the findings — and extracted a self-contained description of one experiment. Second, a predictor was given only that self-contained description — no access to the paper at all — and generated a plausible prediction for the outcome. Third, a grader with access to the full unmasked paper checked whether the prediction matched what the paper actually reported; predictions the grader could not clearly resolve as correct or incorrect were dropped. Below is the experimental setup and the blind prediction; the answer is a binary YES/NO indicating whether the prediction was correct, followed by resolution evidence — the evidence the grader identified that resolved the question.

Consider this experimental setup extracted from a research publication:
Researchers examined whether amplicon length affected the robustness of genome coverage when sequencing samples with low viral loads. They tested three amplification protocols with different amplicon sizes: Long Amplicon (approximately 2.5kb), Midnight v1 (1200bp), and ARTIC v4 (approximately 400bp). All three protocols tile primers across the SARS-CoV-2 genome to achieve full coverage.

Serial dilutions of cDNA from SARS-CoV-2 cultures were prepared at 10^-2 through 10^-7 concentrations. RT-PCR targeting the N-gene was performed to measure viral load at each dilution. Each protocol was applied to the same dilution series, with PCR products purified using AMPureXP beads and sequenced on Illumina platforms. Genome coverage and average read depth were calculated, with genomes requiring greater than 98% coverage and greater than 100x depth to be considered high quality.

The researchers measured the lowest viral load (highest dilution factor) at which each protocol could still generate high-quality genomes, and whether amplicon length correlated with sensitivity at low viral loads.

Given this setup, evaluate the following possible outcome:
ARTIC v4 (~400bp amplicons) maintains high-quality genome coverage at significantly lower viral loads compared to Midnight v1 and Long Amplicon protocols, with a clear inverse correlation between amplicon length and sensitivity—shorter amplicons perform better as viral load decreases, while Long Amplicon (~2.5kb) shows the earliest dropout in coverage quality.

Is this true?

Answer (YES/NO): NO